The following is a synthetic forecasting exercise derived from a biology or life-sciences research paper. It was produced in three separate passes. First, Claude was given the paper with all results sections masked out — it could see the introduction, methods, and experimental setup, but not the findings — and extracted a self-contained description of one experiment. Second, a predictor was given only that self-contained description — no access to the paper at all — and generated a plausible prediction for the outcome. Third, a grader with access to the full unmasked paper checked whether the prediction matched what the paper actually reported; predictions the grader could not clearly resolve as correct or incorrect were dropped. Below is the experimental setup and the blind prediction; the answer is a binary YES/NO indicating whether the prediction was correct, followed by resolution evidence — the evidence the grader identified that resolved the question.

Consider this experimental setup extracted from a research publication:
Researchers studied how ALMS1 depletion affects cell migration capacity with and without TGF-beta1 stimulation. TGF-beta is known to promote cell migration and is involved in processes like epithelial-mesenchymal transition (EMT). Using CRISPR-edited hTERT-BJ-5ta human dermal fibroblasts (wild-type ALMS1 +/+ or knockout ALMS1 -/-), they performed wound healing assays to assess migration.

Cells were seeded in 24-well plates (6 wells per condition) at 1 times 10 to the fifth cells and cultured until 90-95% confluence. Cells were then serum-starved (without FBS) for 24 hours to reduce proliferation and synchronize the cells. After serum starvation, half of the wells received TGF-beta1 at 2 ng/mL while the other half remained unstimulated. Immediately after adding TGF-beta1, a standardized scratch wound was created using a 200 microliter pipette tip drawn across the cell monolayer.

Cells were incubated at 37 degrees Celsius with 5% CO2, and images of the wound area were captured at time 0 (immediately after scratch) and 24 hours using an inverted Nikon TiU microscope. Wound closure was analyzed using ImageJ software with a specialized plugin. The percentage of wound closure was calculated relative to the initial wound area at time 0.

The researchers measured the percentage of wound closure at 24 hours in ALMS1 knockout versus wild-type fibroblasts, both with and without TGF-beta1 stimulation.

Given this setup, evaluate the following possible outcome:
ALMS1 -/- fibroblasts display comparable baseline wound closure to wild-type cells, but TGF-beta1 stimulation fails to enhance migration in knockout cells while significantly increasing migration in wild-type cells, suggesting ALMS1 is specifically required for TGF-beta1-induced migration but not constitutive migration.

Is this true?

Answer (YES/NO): NO